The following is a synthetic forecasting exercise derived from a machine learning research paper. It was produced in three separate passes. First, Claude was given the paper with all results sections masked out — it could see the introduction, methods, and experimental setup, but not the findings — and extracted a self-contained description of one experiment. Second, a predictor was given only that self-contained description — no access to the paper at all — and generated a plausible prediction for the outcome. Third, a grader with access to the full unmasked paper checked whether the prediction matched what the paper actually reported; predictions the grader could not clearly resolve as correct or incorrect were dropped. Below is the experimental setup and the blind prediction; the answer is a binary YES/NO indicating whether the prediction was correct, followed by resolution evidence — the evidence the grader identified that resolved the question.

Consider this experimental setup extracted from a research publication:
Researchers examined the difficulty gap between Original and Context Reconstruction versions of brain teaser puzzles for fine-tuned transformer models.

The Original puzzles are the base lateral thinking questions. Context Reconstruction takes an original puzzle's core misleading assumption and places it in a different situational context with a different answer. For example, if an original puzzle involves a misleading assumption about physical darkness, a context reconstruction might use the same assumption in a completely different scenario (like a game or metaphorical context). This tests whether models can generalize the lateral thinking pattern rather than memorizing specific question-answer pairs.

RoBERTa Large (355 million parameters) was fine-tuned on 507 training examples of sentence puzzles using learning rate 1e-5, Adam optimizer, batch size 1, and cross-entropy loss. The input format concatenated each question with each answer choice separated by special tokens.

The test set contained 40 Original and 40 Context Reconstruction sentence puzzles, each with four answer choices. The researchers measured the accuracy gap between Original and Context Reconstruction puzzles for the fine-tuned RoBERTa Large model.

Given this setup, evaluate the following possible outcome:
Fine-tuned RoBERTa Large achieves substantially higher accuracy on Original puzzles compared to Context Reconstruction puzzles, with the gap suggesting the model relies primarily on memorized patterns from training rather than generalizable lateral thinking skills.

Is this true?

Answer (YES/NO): NO